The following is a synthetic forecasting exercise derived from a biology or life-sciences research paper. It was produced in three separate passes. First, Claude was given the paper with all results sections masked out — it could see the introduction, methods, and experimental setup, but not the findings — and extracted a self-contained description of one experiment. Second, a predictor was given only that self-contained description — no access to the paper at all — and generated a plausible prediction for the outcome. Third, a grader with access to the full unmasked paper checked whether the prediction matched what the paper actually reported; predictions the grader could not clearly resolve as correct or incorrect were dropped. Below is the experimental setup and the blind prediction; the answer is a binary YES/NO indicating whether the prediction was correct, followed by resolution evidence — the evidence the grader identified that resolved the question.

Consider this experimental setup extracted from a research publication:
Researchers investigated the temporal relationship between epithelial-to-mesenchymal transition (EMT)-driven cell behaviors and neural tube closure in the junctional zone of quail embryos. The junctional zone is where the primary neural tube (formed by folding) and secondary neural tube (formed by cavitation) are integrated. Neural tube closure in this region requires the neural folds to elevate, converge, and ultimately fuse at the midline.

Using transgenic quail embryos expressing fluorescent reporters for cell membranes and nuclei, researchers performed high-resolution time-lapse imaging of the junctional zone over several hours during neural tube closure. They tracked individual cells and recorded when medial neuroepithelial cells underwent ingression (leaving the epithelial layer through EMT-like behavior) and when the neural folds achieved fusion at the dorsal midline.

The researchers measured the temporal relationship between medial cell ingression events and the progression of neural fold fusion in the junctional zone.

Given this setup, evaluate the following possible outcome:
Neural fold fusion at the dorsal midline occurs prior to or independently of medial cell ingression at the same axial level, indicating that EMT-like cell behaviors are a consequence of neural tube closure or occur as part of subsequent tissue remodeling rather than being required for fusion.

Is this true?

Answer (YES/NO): NO